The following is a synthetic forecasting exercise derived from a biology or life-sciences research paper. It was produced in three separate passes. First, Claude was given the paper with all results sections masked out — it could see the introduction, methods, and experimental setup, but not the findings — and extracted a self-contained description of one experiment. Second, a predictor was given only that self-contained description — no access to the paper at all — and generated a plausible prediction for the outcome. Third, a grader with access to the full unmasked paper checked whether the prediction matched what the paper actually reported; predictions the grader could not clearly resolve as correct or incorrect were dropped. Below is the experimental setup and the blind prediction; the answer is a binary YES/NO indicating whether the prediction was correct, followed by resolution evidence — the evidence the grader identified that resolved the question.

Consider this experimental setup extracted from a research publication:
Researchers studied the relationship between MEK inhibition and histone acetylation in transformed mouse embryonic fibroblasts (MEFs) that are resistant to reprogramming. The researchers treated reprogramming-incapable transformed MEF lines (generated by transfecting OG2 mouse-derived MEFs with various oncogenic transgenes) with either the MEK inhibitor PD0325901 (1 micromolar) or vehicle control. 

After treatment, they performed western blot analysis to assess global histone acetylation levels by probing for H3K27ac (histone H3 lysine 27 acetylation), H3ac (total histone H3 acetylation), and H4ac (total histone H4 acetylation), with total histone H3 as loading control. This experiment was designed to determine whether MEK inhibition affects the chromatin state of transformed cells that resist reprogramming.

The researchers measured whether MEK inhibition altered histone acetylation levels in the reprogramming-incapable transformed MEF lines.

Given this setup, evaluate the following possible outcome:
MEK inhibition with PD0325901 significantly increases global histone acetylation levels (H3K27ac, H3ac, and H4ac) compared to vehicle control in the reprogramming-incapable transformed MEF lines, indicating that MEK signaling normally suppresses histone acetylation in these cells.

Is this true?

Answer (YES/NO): NO